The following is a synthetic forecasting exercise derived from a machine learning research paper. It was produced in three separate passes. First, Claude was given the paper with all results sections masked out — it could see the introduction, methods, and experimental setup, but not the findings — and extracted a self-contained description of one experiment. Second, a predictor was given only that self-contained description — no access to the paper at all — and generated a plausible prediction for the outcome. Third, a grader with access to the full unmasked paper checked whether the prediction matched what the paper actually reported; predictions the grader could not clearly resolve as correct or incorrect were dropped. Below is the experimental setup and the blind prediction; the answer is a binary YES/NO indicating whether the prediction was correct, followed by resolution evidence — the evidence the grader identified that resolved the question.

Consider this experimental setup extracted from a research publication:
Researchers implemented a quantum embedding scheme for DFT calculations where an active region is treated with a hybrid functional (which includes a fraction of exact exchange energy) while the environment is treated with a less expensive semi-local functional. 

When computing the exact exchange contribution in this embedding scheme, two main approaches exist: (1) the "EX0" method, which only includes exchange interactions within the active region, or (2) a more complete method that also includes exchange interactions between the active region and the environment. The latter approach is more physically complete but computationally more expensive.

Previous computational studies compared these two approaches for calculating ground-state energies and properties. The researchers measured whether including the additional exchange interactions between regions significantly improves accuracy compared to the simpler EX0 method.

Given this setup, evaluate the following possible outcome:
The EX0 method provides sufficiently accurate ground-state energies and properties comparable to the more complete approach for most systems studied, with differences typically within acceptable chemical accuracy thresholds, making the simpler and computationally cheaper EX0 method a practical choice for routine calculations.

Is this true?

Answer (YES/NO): YES